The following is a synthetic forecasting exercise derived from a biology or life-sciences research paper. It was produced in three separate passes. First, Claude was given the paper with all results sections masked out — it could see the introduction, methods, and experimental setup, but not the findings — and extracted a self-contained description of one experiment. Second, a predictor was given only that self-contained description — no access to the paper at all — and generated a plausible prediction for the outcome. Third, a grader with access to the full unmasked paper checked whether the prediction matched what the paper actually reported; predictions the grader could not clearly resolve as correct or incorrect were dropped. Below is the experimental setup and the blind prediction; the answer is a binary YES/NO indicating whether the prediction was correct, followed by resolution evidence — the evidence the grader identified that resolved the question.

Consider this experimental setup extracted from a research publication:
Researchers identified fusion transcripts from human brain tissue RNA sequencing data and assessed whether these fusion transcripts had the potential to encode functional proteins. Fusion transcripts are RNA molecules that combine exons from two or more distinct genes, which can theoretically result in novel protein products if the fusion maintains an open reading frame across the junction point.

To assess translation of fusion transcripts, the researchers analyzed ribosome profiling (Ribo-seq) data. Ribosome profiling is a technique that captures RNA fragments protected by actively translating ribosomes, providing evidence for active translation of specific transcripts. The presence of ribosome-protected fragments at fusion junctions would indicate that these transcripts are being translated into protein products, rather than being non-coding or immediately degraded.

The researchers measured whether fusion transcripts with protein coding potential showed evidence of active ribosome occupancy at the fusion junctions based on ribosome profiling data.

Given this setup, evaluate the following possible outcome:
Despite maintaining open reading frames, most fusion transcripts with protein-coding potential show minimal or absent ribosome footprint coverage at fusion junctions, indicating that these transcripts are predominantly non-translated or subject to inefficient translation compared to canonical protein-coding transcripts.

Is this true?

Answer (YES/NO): NO